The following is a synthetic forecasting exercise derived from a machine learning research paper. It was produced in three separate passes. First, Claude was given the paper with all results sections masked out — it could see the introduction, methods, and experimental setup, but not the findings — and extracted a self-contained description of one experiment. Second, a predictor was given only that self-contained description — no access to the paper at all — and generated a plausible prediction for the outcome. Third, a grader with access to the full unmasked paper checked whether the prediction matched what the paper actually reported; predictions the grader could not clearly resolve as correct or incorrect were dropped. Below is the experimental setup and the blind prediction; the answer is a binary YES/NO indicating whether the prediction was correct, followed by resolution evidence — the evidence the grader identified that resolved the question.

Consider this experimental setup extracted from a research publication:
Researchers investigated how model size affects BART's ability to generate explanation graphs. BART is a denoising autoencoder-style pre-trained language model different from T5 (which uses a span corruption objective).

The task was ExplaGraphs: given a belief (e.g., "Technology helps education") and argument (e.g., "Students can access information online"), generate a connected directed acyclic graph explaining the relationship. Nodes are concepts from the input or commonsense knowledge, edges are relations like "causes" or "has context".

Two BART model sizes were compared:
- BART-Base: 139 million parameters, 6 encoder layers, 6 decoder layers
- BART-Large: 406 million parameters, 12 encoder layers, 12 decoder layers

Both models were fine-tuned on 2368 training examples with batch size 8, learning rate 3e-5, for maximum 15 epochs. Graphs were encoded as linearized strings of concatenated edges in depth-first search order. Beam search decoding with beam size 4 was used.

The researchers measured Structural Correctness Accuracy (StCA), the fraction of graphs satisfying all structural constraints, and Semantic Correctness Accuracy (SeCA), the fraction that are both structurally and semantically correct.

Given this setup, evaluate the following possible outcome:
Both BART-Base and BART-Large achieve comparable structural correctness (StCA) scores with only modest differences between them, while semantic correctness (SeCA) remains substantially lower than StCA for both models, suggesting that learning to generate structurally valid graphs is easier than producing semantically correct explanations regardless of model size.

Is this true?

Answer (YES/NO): NO